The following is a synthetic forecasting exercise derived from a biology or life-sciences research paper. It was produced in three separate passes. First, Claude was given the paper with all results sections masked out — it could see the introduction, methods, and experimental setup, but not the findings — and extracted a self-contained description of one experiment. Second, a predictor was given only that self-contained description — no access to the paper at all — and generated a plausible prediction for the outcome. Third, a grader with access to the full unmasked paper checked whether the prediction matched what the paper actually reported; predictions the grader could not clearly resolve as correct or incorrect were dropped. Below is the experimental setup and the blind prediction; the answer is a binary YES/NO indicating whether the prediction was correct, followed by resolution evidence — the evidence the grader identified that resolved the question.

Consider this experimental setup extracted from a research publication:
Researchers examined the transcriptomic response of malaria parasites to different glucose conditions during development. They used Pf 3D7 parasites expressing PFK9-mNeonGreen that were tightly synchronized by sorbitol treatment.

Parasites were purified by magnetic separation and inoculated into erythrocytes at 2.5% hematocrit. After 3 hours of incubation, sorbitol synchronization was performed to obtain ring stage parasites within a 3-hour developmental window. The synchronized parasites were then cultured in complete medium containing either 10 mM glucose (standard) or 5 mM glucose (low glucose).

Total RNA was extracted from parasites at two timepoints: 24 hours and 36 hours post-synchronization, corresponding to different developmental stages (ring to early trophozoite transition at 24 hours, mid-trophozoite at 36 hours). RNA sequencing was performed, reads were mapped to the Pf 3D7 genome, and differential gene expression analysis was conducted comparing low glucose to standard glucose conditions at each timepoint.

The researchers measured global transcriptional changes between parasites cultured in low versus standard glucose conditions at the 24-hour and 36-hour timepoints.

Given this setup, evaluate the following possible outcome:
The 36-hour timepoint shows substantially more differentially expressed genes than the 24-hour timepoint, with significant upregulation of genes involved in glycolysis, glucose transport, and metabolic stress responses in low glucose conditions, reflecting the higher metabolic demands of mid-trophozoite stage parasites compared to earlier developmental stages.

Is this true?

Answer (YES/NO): NO